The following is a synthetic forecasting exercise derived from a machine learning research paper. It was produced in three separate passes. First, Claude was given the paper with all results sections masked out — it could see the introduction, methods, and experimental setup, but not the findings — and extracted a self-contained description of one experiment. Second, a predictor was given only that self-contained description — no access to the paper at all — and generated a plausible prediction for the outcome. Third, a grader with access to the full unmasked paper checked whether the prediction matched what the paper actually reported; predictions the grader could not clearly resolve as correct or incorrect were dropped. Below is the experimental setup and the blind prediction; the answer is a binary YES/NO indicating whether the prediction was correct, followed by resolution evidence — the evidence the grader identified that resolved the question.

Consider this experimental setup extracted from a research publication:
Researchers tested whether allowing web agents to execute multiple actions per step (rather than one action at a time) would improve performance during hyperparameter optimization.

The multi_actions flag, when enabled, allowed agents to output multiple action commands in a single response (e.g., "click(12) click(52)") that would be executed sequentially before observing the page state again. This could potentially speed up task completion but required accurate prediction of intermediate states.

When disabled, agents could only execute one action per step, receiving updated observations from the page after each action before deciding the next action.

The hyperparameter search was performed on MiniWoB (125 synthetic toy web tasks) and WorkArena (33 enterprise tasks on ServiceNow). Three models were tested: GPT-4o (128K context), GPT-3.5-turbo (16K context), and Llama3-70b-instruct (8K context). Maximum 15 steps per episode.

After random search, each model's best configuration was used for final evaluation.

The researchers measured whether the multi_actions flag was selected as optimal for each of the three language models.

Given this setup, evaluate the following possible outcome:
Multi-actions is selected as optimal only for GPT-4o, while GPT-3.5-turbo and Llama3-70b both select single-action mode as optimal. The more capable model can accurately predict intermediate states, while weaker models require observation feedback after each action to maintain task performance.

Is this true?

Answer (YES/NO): NO